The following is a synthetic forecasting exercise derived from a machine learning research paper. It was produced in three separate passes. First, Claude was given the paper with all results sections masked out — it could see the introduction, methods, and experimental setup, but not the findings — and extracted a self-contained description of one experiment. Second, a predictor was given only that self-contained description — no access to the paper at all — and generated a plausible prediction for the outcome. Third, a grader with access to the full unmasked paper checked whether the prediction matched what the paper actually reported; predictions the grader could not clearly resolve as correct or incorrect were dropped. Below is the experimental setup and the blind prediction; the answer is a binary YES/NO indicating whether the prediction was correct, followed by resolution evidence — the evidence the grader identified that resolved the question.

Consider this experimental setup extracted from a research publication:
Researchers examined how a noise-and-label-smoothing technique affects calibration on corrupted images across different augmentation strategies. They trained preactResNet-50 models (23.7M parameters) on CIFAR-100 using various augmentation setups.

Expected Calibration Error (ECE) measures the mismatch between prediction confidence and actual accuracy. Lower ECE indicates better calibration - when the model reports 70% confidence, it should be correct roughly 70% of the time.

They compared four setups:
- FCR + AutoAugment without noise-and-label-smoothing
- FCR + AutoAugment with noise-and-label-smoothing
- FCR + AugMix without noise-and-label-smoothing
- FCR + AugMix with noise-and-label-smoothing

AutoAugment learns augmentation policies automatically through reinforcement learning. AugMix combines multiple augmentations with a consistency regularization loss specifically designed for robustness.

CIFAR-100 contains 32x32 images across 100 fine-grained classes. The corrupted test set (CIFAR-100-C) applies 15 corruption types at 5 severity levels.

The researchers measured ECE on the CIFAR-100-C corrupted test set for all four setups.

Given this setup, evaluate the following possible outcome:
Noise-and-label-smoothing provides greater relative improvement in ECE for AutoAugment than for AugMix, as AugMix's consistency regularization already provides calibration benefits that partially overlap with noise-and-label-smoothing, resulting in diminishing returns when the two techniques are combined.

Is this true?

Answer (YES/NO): YES